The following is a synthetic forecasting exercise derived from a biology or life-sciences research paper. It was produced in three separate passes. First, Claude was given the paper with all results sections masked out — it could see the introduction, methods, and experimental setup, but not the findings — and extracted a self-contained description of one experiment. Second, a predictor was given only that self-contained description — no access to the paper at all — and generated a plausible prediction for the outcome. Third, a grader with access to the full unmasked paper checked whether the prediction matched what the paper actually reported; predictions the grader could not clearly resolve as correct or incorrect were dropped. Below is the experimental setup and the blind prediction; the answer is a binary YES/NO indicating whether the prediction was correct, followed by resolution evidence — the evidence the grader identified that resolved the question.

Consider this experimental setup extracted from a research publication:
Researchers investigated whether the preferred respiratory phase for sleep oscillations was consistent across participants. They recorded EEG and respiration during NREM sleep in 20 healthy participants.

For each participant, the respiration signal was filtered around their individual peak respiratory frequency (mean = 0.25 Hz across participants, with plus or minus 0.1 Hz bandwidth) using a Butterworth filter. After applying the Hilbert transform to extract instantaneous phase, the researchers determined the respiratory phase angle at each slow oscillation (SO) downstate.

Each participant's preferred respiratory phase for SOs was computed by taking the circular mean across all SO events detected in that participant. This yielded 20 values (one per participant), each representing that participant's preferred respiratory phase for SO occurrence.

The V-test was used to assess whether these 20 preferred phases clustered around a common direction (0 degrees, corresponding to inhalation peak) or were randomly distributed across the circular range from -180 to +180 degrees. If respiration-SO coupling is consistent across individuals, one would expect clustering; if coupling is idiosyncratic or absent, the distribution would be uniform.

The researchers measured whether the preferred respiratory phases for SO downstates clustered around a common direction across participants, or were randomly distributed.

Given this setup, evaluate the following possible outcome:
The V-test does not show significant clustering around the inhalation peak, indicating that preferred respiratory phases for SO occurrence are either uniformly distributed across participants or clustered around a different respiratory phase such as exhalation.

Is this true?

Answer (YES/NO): NO